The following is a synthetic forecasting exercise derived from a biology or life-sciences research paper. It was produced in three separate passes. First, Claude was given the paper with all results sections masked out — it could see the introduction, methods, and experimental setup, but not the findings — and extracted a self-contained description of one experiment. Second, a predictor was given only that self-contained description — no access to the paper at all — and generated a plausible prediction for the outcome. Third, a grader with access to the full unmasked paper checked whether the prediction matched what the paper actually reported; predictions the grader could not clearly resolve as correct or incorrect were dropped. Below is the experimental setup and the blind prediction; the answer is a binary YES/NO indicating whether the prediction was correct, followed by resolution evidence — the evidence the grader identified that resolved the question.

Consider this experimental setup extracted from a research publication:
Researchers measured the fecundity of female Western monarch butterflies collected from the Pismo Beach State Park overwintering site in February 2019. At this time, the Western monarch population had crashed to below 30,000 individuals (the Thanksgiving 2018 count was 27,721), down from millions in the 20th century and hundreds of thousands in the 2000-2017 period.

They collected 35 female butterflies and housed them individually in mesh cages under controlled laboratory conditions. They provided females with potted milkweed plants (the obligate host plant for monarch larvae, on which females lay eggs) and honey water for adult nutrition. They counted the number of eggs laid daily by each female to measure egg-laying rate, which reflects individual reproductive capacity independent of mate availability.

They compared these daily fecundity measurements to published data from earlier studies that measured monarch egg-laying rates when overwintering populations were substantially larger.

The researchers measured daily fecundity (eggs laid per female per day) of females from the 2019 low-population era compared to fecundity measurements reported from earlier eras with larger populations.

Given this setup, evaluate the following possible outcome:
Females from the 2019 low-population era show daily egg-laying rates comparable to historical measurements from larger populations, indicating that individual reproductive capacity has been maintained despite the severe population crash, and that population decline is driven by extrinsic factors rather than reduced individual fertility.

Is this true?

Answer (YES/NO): YES